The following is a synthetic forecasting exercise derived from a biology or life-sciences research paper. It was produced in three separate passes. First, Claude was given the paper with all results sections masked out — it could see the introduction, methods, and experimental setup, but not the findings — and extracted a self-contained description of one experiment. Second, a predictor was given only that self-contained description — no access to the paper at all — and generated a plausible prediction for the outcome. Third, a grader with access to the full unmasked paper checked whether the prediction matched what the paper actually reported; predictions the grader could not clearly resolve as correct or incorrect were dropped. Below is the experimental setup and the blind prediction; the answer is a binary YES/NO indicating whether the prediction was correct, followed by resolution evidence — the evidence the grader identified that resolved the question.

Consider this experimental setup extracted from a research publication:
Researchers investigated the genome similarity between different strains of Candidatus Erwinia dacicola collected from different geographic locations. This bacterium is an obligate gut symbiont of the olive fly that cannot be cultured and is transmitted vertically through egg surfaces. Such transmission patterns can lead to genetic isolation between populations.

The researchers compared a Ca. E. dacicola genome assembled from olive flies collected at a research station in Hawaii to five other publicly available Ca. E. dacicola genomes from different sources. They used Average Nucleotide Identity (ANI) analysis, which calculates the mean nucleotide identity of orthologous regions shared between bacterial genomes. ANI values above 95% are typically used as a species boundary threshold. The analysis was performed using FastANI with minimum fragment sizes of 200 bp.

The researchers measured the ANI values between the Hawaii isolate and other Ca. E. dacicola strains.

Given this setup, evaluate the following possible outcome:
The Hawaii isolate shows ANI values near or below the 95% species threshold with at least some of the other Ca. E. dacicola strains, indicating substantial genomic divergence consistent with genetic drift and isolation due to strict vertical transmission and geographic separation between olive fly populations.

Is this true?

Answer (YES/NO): NO